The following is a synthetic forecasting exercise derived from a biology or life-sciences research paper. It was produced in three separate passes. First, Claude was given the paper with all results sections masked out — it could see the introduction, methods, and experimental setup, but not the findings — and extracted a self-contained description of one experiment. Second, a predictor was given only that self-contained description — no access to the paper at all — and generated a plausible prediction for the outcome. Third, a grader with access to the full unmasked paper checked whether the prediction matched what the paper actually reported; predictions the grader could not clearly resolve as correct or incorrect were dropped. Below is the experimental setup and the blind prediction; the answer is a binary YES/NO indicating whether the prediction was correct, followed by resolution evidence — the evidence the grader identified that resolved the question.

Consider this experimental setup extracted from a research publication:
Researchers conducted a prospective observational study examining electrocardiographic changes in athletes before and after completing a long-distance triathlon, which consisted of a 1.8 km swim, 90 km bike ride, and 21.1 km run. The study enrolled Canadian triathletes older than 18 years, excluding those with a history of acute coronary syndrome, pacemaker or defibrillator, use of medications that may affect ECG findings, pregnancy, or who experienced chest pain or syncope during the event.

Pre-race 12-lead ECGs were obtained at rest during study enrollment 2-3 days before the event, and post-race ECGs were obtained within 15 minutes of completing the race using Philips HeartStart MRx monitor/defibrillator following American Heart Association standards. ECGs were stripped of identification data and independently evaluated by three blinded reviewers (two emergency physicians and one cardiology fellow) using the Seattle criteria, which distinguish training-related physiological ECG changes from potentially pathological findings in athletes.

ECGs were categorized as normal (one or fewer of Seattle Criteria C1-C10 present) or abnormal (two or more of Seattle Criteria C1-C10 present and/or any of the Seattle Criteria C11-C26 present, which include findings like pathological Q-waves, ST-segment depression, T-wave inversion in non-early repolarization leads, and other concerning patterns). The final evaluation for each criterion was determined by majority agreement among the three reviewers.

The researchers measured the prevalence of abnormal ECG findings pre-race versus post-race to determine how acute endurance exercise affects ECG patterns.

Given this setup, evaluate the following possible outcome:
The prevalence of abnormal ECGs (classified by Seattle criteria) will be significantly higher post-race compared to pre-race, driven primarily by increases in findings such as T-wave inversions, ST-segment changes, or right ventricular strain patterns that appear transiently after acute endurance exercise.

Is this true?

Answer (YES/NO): NO